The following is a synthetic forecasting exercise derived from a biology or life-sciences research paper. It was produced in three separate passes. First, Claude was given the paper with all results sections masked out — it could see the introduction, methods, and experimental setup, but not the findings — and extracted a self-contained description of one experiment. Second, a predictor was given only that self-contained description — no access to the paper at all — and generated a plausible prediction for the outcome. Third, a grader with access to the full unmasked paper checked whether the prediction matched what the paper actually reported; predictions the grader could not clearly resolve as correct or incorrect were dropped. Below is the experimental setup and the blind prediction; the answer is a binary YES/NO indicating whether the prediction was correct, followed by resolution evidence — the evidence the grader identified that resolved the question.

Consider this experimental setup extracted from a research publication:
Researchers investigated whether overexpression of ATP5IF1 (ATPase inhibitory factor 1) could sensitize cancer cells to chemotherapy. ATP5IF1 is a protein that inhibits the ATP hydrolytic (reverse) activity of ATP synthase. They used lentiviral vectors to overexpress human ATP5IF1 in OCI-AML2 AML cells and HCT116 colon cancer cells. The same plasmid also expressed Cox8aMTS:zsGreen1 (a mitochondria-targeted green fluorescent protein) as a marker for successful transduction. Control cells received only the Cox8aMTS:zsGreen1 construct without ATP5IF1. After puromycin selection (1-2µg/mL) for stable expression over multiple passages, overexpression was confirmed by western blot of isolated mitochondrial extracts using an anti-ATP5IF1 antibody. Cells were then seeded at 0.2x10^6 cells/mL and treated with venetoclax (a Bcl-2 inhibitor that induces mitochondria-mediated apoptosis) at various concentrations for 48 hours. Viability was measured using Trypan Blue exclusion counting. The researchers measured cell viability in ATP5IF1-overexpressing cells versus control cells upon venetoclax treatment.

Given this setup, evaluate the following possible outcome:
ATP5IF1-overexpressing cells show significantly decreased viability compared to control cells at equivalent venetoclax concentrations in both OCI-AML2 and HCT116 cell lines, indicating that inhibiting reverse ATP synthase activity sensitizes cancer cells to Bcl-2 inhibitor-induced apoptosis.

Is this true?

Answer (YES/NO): NO